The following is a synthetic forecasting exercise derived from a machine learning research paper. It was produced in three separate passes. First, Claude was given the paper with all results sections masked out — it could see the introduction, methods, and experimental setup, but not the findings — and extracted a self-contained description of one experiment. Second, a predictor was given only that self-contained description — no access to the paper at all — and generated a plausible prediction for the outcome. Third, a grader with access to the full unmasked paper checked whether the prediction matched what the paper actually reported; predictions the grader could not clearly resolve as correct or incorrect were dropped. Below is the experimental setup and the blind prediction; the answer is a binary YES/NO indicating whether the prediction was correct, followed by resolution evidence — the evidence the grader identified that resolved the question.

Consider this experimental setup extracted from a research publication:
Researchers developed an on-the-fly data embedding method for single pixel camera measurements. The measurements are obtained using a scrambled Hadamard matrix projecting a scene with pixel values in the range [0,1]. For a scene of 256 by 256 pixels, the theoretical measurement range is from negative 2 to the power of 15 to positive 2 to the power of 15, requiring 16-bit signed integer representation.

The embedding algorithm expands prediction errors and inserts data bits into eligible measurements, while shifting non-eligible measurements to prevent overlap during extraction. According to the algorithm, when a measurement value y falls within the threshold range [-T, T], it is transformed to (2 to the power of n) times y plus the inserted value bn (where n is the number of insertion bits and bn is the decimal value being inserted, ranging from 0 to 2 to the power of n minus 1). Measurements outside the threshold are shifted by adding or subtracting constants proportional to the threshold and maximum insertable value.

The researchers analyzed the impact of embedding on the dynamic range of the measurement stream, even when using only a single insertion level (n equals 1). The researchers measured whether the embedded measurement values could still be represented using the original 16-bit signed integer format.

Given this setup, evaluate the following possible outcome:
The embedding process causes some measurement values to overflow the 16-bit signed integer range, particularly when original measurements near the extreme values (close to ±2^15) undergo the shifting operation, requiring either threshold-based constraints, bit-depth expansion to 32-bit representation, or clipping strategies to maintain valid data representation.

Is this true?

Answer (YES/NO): YES